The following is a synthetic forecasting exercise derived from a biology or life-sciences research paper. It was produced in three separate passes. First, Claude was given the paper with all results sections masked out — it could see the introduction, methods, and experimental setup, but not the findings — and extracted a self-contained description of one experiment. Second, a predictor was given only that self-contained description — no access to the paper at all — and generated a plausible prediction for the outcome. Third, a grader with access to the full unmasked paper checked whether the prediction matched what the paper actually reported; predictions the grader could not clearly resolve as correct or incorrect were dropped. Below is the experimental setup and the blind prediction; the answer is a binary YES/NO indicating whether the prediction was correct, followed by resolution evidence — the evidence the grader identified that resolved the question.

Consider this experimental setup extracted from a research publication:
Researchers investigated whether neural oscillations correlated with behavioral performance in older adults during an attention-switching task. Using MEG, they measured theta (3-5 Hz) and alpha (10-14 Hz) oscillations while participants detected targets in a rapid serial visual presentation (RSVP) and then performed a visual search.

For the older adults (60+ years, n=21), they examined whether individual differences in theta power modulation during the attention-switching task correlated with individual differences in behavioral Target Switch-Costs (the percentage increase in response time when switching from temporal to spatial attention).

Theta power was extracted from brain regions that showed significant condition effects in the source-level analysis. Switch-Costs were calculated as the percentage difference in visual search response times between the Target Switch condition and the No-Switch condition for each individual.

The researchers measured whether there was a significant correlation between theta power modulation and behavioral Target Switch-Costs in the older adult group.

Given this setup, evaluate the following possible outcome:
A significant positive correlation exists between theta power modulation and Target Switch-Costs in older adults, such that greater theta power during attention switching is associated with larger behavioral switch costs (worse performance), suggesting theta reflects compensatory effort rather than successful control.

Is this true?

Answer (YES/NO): NO